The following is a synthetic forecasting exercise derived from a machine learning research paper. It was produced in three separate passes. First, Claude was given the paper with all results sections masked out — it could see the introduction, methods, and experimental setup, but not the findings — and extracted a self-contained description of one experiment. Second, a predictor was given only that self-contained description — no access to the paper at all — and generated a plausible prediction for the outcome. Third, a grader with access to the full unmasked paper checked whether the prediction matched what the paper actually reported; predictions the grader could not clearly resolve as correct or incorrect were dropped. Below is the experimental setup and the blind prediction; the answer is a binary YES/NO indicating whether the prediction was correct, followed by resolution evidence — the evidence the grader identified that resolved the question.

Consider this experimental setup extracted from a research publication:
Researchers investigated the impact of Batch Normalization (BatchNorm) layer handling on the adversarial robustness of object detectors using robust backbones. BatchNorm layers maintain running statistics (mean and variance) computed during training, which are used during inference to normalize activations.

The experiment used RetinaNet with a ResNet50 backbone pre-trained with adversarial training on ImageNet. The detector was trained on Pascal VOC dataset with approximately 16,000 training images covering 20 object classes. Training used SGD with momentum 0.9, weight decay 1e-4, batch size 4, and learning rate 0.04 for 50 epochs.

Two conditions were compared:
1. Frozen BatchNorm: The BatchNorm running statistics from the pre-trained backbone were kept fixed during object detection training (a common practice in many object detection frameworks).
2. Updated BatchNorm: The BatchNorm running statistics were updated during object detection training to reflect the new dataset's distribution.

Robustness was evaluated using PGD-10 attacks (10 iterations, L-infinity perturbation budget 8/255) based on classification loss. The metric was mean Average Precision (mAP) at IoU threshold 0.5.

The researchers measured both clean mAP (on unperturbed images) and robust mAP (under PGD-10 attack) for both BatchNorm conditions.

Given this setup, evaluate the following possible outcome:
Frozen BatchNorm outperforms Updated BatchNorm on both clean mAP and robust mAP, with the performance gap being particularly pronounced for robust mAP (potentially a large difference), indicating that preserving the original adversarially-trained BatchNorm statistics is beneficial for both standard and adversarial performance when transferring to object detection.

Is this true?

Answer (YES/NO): NO